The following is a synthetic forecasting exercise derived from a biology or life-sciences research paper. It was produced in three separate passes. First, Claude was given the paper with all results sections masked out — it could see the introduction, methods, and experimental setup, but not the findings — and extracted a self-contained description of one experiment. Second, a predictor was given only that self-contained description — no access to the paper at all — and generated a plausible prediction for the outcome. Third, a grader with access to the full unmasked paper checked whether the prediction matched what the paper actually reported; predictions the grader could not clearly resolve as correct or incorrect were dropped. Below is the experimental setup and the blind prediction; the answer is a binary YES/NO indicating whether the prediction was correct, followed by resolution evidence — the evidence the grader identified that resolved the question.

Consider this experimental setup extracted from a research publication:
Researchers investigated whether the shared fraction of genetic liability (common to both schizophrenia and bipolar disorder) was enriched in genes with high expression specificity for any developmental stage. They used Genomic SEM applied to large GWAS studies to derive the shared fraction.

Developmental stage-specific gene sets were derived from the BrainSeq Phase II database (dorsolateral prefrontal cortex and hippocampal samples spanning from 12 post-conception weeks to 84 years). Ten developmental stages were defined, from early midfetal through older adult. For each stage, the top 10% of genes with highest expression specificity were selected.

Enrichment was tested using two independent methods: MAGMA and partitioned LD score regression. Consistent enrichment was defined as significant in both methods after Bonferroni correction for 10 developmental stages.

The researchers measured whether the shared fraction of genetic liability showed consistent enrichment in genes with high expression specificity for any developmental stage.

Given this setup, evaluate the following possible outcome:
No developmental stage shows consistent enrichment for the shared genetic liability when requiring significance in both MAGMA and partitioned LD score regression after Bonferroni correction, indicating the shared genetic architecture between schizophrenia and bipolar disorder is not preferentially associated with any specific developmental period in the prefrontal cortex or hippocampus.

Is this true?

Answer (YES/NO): YES